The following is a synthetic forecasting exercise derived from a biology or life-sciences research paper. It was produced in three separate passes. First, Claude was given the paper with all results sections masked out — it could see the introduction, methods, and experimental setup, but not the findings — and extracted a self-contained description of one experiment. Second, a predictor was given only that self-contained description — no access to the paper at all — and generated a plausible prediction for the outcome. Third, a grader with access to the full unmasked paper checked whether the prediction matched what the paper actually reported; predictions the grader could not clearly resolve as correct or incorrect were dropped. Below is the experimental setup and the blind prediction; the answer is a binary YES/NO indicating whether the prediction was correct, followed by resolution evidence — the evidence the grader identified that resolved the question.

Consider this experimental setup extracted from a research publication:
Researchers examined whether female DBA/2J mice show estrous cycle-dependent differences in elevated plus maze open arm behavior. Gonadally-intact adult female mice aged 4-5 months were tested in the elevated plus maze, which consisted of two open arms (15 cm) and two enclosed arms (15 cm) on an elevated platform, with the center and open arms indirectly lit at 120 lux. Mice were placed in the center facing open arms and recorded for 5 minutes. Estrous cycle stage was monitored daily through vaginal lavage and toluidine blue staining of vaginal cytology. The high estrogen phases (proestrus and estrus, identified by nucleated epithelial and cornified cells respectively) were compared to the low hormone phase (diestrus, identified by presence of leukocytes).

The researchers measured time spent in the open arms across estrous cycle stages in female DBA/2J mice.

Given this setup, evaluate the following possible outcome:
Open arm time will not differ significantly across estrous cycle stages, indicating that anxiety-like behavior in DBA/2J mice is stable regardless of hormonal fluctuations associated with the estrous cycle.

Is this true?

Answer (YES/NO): YES